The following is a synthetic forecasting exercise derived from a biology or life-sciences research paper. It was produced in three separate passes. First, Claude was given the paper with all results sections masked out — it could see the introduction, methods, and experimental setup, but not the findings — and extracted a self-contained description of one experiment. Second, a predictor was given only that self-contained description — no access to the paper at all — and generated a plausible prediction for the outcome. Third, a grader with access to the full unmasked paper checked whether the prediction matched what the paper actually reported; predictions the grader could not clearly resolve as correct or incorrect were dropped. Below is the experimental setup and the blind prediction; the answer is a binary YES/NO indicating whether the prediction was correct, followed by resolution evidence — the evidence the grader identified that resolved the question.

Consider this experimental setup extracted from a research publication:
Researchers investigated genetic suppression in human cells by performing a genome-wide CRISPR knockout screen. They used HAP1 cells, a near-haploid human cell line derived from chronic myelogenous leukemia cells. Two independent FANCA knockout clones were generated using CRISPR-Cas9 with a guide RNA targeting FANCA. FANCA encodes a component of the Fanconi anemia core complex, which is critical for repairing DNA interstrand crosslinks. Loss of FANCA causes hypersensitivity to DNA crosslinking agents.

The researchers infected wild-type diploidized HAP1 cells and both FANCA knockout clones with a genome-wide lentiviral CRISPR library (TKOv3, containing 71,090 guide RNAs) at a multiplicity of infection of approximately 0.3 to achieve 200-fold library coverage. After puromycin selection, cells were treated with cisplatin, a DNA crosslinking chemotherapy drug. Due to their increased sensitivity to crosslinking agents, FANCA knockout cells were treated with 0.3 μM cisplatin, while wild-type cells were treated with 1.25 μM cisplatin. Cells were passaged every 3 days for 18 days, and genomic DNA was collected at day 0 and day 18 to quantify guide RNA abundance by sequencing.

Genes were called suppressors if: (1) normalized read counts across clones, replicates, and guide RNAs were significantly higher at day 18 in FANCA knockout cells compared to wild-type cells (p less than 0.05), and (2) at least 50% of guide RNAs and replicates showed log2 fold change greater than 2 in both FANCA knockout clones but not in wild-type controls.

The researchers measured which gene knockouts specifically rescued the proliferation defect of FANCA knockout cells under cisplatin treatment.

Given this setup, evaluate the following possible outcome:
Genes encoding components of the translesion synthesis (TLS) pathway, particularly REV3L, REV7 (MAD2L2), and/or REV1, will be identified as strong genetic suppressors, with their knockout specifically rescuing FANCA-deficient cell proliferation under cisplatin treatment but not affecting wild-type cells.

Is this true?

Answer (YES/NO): NO